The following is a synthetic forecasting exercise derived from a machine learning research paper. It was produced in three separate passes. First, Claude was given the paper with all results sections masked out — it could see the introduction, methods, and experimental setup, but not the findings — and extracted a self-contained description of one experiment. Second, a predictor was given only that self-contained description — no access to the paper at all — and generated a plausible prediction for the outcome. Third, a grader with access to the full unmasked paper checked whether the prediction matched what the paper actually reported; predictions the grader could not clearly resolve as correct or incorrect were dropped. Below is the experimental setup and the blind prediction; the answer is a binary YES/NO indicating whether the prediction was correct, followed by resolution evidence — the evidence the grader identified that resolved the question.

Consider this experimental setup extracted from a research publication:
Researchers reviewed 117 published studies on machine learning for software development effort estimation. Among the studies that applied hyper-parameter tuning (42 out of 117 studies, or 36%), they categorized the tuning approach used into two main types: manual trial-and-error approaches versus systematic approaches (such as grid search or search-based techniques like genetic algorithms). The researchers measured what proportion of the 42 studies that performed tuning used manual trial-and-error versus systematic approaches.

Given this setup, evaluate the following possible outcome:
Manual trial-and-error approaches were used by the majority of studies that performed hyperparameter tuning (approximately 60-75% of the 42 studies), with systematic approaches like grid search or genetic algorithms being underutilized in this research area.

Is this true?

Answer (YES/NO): YES